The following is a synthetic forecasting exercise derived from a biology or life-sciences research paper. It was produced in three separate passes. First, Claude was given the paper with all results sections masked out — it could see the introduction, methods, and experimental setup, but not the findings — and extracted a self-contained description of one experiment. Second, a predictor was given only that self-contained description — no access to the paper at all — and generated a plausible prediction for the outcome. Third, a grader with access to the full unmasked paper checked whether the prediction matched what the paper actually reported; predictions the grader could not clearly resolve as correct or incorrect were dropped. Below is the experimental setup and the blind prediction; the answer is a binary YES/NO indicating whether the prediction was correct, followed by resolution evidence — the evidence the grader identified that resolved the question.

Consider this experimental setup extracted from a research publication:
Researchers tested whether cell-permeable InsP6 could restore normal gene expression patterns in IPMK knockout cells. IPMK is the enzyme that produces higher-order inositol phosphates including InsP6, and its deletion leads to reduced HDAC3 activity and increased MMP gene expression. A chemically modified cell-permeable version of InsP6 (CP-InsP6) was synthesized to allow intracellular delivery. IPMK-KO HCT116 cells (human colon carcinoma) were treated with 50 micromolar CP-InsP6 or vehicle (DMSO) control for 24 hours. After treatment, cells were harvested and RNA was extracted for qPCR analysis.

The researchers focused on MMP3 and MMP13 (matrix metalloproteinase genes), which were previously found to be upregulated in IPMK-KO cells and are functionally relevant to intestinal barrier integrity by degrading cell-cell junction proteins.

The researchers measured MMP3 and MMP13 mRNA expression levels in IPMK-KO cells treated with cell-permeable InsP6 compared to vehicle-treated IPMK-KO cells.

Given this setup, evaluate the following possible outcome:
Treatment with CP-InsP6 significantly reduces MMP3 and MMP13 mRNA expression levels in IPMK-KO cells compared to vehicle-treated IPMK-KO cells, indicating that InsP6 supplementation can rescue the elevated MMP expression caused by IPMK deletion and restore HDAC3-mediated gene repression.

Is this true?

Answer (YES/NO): YES